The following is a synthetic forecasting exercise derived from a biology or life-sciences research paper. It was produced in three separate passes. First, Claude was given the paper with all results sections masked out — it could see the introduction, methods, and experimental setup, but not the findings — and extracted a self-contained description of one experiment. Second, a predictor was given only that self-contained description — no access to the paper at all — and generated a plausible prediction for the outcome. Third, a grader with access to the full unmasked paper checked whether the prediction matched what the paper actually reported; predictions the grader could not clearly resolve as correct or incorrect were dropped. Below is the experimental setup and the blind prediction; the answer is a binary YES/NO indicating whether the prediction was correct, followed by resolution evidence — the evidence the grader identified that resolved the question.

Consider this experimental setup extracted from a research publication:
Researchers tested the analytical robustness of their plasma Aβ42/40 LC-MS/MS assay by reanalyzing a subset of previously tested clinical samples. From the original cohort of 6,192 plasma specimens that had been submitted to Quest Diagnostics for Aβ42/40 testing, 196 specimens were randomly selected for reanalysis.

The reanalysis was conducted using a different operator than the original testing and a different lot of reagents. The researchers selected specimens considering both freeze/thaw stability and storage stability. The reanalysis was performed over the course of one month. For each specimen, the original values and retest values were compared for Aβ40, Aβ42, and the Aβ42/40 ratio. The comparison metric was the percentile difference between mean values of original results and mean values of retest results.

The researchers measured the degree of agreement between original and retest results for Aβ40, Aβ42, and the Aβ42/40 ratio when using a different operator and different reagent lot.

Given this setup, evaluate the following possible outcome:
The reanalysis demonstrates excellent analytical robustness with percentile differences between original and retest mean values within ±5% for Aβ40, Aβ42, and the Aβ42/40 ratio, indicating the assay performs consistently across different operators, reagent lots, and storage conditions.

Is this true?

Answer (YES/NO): NO